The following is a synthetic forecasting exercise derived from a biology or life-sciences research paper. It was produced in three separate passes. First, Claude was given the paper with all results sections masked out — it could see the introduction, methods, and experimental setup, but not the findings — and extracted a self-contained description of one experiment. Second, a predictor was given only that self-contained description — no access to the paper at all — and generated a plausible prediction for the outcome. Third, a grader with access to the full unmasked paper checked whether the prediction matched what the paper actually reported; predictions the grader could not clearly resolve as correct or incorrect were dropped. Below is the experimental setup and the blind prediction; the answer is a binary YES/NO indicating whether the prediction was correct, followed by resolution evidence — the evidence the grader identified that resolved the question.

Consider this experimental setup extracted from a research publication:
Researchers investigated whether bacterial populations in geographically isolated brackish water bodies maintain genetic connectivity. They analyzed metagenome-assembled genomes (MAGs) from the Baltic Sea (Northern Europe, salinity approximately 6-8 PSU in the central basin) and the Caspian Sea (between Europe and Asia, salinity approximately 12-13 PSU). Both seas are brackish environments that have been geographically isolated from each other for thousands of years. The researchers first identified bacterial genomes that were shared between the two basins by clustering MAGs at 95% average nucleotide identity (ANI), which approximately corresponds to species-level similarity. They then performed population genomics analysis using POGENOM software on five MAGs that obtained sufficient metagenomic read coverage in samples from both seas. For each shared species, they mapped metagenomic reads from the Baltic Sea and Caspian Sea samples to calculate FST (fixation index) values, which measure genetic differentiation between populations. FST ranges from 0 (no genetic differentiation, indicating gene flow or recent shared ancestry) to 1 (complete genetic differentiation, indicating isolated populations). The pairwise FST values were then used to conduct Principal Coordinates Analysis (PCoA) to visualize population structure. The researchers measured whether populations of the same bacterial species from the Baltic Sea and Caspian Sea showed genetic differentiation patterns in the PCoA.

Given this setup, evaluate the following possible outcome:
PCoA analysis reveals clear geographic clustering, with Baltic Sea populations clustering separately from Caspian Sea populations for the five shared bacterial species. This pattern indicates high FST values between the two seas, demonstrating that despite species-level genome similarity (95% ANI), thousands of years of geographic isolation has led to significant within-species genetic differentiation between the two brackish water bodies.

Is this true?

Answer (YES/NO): YES